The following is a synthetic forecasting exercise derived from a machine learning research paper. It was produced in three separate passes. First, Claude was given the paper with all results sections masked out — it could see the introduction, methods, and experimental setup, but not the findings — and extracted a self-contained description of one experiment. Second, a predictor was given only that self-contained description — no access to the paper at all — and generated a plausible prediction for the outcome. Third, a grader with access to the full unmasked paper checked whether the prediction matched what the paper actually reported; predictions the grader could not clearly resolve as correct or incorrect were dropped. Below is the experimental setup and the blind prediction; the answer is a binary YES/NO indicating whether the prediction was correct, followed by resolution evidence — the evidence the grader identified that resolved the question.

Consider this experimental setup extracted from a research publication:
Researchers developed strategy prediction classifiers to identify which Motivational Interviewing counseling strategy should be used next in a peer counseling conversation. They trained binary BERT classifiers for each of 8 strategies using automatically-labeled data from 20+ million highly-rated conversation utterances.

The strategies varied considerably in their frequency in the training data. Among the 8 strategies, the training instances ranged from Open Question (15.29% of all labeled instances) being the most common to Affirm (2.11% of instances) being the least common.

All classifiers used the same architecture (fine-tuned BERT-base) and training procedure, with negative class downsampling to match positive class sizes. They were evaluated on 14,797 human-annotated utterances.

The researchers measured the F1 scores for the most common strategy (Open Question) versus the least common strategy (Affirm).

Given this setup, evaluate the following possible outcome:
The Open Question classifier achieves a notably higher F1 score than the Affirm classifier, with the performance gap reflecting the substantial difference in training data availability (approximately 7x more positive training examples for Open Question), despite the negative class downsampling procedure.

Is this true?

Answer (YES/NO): NO